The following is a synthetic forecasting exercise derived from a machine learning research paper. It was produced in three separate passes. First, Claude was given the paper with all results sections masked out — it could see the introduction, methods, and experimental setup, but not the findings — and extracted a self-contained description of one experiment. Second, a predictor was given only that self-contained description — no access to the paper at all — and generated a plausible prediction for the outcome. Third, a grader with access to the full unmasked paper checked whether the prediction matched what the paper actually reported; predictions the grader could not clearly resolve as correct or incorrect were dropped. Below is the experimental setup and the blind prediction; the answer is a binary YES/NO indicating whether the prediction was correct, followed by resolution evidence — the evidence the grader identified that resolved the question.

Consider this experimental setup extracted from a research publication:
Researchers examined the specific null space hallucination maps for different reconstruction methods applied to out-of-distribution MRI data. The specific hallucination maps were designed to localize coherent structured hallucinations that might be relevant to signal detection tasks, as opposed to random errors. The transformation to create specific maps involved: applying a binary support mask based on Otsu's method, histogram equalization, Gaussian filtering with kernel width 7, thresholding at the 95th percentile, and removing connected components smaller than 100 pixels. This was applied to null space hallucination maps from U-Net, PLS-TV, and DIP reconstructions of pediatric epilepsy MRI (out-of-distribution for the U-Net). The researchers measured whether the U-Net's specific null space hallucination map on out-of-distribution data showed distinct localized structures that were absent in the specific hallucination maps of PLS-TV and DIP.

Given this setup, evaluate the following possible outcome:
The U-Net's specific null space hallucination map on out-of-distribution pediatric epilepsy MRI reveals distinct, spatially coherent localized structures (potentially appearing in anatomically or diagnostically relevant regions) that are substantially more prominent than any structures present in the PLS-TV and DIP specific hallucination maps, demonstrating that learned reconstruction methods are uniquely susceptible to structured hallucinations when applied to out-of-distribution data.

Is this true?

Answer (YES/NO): NO